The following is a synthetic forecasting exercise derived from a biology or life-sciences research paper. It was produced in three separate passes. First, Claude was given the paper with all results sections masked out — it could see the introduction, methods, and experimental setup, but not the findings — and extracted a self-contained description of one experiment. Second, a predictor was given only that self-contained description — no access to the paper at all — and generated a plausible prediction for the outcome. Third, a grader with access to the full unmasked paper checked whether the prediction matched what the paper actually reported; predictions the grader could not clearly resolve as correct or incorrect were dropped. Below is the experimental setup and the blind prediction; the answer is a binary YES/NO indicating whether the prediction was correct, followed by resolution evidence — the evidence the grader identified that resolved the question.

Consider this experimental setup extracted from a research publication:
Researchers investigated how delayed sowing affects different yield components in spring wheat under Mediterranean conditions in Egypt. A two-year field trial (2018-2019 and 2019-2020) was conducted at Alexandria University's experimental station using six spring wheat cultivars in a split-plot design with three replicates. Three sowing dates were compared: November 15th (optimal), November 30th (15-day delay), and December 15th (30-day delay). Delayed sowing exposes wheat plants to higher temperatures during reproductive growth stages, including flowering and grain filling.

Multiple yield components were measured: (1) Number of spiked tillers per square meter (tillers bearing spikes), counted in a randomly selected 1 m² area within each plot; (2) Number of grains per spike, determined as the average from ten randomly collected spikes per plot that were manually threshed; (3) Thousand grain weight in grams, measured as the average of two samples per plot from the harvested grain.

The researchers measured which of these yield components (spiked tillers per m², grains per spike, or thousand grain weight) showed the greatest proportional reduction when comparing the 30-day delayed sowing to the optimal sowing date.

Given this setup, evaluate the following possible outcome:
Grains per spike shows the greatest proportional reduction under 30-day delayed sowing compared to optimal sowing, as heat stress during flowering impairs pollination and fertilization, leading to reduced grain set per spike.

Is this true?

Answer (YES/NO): YES